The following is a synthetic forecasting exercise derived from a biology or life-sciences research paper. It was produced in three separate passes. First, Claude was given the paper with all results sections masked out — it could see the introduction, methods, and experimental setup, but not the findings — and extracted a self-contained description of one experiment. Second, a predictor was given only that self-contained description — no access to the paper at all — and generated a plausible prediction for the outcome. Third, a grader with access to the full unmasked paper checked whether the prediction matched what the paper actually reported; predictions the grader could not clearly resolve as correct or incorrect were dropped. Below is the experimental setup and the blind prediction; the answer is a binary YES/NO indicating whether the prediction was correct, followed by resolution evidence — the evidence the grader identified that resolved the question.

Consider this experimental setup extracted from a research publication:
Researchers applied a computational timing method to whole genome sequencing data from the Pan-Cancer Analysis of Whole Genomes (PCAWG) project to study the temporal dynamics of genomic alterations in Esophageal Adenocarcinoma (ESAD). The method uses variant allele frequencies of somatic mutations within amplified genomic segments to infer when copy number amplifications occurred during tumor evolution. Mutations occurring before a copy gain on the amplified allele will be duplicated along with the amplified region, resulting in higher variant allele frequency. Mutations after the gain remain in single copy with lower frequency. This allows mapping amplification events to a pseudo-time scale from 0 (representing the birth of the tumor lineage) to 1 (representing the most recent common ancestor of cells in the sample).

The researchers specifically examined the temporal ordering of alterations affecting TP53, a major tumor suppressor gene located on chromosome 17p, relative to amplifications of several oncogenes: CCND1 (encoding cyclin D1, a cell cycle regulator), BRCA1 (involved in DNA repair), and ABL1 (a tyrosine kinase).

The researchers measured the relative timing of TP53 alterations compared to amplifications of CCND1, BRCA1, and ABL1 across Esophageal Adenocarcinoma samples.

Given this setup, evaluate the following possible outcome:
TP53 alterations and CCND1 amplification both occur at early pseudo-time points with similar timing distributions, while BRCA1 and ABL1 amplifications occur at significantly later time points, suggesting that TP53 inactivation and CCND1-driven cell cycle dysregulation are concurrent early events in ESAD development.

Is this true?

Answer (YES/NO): NO